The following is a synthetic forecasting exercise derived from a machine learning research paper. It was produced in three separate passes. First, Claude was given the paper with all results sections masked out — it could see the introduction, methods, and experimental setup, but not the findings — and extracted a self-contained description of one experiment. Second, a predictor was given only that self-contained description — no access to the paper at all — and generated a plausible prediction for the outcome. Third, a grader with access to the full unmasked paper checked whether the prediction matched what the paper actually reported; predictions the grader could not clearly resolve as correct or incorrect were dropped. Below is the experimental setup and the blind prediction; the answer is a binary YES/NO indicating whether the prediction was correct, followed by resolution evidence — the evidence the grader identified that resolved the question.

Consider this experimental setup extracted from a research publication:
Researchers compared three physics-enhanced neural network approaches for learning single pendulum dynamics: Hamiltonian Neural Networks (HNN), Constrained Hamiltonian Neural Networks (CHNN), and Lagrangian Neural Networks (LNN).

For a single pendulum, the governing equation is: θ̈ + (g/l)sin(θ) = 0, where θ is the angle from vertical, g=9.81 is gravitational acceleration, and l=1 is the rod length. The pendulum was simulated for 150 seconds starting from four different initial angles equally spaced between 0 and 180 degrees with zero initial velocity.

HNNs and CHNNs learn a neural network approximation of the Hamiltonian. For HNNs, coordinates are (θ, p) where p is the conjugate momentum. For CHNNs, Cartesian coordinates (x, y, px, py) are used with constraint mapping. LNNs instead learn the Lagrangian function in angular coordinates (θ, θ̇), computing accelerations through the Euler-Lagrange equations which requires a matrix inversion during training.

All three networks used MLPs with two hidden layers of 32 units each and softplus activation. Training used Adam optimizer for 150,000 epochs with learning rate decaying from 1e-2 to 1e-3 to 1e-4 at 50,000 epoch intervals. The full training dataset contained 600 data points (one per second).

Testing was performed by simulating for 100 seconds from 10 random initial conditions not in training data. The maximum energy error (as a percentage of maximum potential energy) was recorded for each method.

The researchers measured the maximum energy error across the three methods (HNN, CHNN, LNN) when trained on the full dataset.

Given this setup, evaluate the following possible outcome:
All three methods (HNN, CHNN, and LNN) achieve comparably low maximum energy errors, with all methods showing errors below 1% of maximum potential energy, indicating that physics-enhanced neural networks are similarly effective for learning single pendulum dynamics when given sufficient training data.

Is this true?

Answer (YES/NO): YES